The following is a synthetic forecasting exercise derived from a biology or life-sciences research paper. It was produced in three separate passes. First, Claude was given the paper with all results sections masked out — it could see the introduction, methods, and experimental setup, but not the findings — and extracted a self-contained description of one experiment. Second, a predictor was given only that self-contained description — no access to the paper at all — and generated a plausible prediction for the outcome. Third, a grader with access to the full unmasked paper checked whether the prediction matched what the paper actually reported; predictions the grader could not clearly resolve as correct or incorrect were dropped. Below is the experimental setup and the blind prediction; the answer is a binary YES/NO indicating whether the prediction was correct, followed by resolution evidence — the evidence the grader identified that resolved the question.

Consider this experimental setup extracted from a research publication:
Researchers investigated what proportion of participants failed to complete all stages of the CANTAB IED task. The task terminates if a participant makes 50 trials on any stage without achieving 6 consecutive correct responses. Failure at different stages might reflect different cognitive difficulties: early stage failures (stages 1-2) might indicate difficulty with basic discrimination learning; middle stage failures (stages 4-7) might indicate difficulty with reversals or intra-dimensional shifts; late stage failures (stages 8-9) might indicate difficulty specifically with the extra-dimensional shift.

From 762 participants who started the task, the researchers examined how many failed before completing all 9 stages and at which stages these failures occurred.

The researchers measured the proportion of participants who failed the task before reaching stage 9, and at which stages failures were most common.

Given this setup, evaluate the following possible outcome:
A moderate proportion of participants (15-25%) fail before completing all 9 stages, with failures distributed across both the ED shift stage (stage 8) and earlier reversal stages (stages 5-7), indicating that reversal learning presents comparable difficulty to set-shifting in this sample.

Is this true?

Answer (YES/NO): NO